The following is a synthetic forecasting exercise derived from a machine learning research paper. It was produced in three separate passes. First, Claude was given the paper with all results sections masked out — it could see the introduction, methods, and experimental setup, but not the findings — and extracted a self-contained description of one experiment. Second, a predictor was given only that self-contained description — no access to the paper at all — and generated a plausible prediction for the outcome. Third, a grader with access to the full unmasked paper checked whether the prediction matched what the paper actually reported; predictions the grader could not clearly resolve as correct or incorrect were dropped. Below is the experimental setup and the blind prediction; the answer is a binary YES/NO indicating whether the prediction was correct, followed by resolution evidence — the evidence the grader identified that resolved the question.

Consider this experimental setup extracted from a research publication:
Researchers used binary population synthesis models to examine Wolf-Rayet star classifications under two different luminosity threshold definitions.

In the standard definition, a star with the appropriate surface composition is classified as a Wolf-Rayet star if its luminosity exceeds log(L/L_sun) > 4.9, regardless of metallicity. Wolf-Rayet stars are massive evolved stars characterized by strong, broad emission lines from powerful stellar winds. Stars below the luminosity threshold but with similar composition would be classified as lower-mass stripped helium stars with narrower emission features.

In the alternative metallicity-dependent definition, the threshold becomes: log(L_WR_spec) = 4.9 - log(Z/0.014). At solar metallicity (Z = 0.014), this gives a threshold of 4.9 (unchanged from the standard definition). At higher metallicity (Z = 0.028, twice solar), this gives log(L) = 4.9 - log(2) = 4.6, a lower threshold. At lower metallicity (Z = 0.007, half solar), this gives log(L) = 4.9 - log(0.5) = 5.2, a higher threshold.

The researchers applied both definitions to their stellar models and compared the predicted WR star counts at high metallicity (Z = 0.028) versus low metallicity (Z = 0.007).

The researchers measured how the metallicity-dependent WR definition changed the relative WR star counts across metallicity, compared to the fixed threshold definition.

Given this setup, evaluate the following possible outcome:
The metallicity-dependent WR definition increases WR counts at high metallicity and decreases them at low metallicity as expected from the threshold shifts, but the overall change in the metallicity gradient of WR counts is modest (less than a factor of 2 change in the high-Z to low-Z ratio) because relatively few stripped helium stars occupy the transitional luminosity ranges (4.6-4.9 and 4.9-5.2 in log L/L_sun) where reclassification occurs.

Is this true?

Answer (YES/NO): NO